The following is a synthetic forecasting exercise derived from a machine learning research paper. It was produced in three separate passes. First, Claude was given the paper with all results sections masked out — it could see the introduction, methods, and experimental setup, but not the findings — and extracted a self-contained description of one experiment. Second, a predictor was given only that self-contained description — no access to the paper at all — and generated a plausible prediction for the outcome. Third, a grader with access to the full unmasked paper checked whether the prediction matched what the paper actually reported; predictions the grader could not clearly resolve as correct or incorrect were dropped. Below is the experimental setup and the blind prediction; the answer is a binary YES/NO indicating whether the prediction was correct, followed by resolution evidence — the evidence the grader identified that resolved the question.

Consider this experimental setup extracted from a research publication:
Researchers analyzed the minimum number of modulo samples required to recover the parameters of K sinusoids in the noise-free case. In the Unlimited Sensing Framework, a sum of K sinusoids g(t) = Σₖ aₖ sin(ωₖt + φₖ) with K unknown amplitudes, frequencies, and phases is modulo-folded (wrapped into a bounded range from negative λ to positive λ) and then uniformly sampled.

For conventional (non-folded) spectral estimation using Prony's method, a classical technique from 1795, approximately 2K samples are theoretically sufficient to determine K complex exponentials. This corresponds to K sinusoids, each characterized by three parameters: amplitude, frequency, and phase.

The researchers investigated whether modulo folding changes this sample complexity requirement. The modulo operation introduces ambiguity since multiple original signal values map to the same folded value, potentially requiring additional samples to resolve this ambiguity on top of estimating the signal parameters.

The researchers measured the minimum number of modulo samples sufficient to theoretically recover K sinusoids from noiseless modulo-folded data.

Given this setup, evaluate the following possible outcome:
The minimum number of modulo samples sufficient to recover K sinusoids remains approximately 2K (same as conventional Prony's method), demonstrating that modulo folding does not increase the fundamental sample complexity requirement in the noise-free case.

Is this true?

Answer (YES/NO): NO